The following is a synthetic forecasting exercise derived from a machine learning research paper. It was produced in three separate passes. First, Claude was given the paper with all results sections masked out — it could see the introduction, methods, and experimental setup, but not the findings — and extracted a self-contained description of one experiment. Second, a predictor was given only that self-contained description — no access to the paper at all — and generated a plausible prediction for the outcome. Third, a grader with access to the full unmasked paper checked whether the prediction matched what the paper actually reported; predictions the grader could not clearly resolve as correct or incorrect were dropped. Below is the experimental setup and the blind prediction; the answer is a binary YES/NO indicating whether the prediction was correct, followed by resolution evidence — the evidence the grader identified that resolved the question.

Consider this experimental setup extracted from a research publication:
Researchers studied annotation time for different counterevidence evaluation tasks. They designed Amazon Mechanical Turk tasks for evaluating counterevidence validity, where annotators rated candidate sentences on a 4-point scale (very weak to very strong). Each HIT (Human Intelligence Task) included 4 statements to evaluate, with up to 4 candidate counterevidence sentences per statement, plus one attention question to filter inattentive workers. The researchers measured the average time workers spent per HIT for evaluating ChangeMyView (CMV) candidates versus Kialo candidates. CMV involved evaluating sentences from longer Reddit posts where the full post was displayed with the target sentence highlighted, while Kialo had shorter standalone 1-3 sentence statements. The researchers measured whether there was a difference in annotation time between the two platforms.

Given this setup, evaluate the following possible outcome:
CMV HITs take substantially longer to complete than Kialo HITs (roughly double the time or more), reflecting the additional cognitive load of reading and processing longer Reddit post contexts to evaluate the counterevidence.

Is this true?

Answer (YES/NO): NO